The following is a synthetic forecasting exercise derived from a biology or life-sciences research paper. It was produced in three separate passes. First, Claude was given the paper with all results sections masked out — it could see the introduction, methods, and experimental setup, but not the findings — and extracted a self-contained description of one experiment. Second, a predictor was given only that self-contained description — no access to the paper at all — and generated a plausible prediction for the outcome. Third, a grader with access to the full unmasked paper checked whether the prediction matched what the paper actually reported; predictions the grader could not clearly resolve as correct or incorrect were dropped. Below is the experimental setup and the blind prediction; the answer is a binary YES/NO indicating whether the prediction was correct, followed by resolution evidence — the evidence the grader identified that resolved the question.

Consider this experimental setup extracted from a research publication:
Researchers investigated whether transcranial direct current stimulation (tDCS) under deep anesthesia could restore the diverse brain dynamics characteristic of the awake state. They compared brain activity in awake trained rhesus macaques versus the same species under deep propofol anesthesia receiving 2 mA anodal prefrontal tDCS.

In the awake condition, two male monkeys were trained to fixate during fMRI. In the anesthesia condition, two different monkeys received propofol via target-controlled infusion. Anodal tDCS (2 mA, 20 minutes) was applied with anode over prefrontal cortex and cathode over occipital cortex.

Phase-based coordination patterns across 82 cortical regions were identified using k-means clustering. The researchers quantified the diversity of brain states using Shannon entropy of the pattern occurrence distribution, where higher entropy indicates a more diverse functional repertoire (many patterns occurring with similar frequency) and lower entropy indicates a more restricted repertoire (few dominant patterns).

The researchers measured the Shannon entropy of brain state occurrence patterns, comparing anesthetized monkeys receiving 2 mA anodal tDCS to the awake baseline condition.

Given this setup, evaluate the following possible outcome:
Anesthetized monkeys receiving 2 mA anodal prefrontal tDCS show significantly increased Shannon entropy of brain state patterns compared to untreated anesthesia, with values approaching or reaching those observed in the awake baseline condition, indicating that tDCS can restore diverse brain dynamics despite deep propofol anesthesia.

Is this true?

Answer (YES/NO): NO